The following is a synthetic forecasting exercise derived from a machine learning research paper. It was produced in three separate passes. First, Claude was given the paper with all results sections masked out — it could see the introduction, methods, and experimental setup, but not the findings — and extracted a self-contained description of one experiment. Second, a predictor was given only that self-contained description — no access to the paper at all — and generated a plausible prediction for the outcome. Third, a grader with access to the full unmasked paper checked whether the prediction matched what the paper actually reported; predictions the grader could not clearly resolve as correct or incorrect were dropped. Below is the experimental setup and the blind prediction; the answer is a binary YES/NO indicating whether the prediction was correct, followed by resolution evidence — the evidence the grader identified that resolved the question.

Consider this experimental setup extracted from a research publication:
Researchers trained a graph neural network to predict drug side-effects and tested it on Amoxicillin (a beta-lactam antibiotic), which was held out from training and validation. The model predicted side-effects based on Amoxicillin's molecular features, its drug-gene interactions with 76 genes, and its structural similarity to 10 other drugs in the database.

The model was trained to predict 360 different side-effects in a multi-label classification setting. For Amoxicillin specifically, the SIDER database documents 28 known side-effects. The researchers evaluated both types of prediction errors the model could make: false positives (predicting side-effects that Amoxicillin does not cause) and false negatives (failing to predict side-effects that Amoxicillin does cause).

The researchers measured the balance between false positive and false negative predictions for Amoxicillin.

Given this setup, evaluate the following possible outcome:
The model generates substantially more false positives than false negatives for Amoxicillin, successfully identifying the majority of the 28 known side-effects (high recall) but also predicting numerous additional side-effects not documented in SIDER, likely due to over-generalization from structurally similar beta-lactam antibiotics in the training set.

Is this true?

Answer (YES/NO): NO